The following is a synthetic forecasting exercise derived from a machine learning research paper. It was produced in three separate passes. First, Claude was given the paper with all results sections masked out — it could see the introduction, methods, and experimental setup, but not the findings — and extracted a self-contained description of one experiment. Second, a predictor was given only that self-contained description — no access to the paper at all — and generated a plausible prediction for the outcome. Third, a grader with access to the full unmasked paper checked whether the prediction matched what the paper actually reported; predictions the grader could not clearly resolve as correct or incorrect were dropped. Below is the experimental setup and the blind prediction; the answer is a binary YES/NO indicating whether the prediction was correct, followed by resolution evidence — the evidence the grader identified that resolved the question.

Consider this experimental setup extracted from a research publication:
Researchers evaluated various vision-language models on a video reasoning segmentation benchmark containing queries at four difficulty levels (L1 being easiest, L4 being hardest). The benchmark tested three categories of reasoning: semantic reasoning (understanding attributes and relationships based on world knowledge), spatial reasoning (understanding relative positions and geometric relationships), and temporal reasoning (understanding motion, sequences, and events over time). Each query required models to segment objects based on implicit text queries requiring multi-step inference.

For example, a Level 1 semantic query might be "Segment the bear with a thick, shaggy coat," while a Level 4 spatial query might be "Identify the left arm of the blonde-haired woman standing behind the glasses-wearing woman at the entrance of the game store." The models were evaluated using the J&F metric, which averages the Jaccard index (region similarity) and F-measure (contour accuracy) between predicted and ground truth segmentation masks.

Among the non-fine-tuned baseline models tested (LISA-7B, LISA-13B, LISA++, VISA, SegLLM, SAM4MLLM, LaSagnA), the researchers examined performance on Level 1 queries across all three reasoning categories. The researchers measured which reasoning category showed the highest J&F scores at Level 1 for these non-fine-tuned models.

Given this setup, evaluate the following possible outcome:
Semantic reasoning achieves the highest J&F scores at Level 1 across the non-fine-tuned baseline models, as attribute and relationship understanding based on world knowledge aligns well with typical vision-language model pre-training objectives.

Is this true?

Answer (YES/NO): NO